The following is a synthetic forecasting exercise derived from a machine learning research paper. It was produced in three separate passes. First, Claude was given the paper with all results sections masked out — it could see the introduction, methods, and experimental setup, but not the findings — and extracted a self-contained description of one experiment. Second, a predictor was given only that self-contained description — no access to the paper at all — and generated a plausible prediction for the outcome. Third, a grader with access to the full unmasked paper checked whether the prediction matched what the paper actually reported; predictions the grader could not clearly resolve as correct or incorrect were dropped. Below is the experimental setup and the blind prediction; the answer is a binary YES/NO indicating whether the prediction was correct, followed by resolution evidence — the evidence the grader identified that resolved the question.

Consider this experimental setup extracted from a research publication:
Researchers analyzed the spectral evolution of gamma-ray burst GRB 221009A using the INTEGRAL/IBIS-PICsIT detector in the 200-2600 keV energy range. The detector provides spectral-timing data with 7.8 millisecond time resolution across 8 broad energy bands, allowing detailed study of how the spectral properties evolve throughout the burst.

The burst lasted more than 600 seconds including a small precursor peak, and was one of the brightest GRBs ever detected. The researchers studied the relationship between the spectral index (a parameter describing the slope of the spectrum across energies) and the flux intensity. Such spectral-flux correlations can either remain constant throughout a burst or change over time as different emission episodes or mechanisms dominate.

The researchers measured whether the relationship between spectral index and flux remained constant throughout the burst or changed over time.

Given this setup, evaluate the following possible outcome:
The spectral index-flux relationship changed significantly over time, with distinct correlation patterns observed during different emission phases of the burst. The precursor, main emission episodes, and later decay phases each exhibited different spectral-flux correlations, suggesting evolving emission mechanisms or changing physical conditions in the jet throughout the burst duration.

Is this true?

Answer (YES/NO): YES